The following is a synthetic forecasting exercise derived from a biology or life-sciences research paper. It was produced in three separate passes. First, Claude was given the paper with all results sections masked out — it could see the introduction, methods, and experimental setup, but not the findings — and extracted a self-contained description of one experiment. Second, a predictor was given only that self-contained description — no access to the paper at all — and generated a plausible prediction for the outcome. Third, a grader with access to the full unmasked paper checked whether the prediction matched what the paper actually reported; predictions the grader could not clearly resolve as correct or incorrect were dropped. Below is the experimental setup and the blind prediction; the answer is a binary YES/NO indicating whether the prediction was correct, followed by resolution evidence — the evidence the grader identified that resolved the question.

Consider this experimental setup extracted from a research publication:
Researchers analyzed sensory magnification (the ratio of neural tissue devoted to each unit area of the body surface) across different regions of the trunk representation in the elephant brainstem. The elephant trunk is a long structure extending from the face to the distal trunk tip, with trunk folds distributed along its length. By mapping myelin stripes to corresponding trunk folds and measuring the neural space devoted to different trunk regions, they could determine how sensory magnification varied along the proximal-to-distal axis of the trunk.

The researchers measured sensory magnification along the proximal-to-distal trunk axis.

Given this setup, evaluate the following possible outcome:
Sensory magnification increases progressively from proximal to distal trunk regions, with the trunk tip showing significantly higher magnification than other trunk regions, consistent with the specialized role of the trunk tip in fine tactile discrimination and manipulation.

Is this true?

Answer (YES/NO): YES